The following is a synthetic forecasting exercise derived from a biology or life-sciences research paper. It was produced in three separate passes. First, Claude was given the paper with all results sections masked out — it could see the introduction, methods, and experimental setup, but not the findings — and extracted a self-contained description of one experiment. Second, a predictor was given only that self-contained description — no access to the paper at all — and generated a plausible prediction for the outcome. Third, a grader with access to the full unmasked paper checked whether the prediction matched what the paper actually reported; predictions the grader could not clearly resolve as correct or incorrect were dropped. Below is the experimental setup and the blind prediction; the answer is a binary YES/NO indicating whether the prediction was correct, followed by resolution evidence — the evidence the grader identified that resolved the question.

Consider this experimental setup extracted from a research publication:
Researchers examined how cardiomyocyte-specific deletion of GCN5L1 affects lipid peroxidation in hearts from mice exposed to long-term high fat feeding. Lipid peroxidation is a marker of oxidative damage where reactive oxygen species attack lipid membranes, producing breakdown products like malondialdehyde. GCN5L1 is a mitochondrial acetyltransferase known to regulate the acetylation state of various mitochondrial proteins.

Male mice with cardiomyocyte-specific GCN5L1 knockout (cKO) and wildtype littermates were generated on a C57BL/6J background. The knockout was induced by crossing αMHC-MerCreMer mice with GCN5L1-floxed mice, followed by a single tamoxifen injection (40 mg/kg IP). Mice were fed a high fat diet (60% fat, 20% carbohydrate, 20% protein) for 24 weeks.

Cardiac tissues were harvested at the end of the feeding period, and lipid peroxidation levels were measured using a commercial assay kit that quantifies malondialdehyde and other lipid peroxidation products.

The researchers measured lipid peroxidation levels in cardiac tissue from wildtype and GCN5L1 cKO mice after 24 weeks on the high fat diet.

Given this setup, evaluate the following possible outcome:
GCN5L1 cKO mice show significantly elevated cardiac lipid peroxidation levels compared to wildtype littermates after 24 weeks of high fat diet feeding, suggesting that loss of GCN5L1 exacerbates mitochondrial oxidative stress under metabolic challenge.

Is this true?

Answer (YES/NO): NO